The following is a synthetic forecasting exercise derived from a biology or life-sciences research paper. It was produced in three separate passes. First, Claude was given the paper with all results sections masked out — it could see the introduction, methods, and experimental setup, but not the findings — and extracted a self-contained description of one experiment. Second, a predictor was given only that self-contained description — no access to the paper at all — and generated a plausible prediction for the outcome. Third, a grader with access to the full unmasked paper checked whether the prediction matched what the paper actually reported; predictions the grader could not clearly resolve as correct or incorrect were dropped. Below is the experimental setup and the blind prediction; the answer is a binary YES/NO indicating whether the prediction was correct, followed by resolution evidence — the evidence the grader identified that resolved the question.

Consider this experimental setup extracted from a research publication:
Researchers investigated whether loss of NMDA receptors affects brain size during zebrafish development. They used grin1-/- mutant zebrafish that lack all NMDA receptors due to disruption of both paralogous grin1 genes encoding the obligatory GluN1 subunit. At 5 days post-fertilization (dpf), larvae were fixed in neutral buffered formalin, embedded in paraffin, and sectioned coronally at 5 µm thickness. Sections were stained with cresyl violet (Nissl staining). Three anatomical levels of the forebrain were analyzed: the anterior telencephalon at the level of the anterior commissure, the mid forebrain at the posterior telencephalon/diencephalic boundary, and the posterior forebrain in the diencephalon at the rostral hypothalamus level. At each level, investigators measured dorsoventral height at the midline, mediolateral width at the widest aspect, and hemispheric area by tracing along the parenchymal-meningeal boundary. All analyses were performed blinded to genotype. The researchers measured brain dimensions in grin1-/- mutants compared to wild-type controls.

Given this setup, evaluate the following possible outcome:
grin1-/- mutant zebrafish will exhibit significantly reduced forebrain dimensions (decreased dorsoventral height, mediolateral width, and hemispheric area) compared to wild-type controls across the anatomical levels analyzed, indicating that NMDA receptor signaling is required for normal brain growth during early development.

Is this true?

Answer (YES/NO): NO